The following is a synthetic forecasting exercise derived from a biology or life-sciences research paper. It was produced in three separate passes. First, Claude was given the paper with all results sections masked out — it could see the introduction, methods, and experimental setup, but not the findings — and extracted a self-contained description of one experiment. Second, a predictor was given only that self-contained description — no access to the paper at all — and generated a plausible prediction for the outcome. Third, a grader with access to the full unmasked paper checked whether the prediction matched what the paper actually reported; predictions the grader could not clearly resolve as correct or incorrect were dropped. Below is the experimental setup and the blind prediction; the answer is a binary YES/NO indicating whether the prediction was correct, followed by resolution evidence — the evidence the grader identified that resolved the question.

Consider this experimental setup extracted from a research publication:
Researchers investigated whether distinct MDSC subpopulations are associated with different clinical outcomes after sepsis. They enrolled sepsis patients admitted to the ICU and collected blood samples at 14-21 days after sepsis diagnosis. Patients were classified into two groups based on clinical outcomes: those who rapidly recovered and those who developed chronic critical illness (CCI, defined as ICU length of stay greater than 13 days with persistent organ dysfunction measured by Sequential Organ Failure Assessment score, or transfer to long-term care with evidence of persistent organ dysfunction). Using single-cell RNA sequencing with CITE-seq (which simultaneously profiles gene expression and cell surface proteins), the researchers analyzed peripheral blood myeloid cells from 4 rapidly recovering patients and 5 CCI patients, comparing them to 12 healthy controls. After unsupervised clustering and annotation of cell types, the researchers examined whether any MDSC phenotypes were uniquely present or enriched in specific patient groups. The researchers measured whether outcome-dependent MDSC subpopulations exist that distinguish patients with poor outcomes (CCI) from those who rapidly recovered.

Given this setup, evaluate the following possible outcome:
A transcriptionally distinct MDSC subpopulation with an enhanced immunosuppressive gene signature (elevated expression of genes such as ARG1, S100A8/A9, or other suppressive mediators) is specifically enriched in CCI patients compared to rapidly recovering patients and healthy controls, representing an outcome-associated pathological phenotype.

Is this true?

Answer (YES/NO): NO